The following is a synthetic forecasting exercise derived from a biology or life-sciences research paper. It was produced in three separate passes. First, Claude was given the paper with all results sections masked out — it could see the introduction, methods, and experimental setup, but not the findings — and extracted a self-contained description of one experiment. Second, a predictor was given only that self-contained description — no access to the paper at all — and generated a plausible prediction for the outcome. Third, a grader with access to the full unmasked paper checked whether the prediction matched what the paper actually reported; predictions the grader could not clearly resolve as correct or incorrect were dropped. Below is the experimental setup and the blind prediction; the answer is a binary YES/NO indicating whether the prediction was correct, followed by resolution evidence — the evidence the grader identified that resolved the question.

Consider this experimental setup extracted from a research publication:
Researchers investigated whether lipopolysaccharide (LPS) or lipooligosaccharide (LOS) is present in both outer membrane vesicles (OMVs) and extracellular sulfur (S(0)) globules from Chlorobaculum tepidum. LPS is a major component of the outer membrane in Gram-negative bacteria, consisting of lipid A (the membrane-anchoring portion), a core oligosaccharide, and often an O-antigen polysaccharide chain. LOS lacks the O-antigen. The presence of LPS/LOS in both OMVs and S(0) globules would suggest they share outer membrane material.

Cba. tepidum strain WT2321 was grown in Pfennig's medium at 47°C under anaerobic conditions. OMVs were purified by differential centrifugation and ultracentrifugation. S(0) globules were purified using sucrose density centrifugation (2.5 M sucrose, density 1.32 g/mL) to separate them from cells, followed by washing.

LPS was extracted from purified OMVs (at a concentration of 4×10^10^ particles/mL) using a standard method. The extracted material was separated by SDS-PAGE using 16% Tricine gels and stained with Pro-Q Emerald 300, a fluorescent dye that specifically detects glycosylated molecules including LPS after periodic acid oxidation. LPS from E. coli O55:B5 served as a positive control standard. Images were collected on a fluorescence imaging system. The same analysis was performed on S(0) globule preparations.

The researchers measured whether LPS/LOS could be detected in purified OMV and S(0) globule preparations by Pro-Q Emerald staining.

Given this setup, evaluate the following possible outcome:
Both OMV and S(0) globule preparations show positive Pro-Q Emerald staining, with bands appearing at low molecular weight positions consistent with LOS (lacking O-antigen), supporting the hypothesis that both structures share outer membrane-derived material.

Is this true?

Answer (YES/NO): YES